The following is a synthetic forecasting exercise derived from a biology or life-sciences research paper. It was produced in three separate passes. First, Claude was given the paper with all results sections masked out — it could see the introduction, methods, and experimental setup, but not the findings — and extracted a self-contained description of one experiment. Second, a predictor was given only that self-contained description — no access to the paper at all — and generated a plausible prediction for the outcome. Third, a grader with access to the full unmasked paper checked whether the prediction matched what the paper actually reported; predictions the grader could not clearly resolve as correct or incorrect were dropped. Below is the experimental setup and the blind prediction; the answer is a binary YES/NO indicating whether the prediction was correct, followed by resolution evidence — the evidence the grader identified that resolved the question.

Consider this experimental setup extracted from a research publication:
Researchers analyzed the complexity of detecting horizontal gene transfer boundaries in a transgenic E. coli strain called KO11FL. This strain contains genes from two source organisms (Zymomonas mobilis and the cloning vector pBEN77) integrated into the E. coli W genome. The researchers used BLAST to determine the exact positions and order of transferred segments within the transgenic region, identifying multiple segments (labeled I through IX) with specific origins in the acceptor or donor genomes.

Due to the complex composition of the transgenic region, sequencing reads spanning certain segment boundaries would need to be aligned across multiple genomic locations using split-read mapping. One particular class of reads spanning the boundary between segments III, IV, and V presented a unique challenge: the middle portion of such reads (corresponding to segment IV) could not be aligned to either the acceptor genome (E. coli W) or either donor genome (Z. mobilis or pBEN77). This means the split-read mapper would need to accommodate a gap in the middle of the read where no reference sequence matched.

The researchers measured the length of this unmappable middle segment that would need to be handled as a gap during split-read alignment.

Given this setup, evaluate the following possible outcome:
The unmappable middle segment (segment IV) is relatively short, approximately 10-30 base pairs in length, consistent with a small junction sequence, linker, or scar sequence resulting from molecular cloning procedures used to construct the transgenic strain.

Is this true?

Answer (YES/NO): NO